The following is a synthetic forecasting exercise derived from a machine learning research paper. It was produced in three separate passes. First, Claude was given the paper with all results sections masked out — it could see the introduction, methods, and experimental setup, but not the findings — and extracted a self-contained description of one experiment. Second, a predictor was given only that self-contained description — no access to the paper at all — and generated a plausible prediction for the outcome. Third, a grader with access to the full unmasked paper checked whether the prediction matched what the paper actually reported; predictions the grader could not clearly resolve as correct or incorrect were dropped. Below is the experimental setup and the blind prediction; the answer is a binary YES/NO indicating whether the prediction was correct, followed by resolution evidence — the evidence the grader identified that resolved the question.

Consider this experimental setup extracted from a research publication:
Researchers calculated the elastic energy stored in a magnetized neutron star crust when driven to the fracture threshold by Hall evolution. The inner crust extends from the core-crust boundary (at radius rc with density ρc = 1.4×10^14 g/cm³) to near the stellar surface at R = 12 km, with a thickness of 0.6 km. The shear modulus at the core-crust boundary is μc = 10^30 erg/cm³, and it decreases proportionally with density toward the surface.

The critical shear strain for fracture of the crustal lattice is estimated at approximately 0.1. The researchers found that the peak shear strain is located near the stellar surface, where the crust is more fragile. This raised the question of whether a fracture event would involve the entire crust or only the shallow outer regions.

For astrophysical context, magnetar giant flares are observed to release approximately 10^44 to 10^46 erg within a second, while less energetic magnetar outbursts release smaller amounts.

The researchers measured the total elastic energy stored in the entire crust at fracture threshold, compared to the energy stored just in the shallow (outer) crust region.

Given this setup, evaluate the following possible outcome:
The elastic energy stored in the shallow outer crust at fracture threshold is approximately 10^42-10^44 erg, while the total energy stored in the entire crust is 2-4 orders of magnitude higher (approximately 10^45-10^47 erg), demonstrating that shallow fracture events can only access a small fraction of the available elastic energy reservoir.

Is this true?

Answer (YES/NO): NO